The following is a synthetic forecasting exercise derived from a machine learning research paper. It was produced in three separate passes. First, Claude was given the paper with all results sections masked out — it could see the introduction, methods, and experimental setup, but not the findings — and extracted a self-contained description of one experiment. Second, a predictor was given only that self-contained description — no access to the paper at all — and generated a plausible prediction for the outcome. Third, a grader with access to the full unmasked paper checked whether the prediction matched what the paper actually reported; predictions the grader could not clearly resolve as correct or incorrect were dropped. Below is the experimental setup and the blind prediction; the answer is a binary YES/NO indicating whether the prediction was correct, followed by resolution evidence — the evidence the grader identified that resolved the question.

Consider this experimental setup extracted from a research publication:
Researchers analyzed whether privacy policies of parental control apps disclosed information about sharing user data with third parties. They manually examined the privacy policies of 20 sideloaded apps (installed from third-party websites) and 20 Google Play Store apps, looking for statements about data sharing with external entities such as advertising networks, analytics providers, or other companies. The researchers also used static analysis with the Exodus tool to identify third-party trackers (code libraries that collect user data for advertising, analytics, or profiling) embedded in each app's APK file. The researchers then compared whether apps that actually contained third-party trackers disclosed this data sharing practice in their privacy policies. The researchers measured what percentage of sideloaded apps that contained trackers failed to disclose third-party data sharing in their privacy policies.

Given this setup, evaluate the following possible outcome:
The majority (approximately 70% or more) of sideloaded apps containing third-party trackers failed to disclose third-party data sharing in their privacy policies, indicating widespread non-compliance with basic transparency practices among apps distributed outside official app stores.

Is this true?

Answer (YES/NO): NO